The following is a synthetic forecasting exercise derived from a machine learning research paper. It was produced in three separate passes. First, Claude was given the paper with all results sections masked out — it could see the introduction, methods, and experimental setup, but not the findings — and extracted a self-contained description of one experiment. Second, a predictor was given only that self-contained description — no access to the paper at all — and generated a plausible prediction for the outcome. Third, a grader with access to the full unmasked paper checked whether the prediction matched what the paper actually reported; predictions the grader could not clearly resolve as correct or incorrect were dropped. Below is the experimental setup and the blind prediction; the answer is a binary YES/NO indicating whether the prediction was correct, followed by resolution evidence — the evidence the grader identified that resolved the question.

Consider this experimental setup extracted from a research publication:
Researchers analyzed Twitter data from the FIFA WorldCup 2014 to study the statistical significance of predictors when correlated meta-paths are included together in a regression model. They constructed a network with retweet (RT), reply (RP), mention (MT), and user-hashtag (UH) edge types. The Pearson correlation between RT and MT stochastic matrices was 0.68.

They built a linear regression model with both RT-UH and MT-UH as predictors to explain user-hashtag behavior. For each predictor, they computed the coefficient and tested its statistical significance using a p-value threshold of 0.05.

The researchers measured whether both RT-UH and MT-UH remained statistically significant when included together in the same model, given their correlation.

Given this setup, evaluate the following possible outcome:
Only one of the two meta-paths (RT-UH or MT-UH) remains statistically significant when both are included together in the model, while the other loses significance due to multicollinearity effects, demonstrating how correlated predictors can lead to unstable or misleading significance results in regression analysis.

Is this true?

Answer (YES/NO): YES